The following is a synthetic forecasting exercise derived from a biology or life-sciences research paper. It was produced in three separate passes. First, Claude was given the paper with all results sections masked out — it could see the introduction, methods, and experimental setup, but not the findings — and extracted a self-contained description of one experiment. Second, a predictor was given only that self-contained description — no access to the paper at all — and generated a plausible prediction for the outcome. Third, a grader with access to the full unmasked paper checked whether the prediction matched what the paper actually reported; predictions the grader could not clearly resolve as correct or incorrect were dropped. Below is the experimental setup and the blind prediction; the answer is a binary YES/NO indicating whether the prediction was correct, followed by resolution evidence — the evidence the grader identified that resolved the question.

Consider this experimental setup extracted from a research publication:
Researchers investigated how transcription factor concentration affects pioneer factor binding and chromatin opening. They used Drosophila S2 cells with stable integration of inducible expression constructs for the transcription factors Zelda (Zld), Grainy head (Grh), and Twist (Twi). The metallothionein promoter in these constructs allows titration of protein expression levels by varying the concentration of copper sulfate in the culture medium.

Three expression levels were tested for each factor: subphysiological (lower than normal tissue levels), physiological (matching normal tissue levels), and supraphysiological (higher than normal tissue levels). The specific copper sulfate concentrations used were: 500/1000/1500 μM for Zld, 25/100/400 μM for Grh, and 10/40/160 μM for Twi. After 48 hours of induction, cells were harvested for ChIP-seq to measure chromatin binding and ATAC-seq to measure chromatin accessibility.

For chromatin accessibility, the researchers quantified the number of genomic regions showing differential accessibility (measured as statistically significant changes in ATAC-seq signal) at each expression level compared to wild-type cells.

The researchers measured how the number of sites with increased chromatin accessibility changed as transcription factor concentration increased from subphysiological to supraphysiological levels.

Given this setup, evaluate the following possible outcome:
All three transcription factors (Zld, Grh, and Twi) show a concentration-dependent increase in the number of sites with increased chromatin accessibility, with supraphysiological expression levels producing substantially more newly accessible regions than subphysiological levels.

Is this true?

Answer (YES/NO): YES